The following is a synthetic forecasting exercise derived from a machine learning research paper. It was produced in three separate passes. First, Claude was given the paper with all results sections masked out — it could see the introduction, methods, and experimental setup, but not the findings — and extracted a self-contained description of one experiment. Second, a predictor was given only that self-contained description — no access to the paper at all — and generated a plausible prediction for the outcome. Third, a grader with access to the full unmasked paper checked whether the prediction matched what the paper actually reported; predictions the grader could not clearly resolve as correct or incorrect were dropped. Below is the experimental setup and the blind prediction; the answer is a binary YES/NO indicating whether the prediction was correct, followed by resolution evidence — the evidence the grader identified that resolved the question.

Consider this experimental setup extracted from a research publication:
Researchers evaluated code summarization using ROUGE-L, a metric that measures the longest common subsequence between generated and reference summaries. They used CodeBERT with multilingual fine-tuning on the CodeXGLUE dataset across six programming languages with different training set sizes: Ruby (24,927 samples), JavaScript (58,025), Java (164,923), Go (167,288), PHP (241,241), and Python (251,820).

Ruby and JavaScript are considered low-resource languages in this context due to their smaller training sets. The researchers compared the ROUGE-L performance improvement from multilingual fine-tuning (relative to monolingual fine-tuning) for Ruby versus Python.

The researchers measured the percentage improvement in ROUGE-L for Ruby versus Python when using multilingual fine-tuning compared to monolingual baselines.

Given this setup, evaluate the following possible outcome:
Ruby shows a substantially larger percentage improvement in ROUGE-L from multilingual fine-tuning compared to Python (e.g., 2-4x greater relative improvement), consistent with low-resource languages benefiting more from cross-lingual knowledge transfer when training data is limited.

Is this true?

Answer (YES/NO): YES